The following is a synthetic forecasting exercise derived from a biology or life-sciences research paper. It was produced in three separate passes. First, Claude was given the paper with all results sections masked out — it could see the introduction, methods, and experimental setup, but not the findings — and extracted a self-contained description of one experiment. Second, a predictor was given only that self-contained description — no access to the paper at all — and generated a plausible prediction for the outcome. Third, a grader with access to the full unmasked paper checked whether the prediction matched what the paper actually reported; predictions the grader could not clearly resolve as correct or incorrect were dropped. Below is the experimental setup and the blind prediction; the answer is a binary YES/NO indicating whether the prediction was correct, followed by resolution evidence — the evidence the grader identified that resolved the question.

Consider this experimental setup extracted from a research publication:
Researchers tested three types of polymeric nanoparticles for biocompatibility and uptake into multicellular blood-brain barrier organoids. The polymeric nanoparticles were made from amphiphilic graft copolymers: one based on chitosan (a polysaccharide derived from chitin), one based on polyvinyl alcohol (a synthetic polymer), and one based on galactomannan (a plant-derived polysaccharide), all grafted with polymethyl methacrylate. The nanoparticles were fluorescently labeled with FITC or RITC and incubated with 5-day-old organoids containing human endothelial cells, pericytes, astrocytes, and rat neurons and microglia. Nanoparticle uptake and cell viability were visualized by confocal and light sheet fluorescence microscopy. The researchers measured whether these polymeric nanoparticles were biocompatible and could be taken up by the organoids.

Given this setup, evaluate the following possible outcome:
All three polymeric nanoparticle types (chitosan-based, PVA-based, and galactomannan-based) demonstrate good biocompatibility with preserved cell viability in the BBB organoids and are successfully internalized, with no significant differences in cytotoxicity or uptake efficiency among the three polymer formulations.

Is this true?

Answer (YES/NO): YES